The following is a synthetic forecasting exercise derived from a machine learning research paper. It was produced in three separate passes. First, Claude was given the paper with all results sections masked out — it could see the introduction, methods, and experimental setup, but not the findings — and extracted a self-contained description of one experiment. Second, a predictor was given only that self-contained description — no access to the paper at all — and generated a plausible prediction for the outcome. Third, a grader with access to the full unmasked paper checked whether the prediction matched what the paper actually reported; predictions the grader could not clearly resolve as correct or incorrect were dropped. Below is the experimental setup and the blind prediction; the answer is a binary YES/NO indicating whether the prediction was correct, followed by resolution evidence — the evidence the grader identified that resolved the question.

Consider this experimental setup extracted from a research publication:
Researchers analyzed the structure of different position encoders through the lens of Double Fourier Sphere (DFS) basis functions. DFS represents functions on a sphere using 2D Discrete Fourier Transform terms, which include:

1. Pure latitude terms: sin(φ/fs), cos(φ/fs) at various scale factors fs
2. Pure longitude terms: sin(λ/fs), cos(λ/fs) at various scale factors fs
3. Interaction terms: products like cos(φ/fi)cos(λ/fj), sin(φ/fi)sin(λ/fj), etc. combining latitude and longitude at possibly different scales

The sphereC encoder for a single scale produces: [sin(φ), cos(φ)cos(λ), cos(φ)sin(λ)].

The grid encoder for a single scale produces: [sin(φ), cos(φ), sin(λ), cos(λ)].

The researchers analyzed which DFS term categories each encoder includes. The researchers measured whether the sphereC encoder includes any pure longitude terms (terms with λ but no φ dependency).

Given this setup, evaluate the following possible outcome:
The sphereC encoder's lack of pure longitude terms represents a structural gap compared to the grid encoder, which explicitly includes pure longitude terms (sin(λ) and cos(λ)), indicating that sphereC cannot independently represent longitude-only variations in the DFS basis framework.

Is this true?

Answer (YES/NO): NO